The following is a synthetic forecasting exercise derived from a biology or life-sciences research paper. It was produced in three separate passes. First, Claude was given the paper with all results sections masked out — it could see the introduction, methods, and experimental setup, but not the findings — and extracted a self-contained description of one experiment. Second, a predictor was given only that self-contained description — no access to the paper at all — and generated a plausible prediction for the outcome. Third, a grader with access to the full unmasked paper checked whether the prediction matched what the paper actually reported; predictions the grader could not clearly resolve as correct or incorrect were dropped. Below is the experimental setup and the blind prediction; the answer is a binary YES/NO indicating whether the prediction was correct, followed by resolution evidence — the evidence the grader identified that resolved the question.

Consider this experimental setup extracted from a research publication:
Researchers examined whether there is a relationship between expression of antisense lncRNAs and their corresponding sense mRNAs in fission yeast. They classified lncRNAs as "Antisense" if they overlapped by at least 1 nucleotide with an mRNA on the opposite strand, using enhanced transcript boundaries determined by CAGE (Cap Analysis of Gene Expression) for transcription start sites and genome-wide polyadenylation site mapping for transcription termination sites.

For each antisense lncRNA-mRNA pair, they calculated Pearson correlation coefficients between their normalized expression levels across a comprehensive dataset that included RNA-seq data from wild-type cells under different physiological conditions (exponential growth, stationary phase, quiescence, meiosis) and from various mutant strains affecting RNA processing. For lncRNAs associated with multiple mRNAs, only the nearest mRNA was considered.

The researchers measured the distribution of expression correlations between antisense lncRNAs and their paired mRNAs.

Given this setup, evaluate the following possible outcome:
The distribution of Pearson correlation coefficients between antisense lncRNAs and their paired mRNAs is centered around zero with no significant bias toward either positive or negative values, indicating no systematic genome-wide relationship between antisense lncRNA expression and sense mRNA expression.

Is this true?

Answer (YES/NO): NO